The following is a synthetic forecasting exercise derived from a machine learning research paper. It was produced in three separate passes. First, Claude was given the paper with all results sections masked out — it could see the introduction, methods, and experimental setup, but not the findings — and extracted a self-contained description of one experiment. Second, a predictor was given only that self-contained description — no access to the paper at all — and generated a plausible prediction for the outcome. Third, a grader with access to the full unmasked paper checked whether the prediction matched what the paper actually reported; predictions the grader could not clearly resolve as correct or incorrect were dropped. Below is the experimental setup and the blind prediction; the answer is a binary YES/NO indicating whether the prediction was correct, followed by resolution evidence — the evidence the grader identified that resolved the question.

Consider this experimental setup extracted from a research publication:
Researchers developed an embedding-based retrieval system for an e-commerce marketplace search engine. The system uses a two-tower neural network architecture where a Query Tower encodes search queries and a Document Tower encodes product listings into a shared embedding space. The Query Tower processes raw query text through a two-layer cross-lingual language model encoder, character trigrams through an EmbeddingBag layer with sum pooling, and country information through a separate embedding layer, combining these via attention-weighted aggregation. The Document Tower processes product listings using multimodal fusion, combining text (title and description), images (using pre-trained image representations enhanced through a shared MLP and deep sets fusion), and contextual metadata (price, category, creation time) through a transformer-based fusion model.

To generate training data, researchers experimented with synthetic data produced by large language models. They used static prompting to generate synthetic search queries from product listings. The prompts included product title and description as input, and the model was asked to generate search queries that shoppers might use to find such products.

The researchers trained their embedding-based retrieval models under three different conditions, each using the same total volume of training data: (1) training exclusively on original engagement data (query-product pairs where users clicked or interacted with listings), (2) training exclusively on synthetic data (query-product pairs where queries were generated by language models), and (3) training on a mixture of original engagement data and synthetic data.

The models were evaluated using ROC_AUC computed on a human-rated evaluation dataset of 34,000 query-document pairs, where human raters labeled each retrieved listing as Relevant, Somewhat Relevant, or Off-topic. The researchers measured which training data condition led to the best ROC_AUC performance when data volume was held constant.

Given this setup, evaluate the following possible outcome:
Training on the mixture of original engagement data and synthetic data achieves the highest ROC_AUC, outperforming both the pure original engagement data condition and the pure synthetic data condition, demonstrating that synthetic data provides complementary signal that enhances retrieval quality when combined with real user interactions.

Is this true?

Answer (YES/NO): NO